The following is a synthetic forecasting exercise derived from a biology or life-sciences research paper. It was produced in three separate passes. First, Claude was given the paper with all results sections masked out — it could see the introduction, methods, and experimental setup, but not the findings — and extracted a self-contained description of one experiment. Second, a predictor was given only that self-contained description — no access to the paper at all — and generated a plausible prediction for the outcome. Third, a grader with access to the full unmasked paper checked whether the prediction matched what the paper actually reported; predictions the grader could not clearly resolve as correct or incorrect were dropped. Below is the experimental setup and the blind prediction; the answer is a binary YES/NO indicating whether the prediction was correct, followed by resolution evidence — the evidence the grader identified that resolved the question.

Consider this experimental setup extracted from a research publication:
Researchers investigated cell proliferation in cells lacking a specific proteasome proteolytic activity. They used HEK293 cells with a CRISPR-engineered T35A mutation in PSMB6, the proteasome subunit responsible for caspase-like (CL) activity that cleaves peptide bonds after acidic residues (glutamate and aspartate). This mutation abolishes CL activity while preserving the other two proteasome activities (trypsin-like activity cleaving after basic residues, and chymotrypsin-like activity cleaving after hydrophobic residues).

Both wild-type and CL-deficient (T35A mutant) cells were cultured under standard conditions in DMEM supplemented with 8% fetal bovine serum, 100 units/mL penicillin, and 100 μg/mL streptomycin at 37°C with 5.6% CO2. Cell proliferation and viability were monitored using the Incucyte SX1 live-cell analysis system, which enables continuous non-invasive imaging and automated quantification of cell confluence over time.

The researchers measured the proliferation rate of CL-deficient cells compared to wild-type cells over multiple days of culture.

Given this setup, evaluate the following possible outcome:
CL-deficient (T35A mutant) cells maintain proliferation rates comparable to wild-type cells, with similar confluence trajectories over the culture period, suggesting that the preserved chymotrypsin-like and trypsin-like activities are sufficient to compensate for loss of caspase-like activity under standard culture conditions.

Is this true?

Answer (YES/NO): NO